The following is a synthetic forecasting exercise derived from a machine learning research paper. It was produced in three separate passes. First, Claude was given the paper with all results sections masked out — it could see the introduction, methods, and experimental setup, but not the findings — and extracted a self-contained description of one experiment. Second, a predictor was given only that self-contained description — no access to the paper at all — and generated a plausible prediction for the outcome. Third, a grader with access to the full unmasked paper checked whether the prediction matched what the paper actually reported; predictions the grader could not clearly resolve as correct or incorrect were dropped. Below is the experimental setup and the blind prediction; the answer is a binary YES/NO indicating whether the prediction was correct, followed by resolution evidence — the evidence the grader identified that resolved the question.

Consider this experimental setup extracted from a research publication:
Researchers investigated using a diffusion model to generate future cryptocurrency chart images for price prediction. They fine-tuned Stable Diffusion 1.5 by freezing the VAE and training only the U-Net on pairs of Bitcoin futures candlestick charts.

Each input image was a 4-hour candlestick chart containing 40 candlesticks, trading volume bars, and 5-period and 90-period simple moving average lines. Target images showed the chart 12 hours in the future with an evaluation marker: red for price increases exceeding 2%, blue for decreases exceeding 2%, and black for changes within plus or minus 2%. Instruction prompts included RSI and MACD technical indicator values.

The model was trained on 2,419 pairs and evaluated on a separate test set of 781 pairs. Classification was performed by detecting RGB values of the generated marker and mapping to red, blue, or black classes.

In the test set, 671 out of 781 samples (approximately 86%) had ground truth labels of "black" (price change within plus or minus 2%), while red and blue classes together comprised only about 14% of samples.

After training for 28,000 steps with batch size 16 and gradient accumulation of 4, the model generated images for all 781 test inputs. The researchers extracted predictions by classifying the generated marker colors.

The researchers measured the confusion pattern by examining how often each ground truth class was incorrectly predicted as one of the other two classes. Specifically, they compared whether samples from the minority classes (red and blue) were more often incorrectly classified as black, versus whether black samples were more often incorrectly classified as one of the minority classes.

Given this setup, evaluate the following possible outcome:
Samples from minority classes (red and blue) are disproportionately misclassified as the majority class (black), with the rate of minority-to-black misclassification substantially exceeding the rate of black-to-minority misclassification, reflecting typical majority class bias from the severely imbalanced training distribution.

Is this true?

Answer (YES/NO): YES